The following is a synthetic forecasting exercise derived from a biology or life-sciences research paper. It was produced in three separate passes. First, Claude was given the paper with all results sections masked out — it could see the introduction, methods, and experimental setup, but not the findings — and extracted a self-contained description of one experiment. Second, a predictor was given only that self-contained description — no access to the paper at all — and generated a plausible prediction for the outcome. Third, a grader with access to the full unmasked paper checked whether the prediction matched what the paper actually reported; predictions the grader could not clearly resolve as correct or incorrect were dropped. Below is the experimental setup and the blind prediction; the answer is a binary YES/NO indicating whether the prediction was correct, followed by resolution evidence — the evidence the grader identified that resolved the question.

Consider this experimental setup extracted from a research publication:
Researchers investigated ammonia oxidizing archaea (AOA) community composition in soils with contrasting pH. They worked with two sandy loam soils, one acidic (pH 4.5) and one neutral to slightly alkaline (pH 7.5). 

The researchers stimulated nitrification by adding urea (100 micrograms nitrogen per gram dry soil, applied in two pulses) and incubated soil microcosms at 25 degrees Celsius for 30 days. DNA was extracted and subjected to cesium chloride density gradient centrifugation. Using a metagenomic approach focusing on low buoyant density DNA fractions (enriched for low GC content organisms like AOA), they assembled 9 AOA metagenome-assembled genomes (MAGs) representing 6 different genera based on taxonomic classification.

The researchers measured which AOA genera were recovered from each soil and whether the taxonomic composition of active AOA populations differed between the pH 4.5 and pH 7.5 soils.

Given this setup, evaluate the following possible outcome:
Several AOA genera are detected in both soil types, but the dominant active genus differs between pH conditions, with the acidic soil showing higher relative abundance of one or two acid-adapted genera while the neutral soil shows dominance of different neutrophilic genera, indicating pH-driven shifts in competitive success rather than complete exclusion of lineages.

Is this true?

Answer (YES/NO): NO